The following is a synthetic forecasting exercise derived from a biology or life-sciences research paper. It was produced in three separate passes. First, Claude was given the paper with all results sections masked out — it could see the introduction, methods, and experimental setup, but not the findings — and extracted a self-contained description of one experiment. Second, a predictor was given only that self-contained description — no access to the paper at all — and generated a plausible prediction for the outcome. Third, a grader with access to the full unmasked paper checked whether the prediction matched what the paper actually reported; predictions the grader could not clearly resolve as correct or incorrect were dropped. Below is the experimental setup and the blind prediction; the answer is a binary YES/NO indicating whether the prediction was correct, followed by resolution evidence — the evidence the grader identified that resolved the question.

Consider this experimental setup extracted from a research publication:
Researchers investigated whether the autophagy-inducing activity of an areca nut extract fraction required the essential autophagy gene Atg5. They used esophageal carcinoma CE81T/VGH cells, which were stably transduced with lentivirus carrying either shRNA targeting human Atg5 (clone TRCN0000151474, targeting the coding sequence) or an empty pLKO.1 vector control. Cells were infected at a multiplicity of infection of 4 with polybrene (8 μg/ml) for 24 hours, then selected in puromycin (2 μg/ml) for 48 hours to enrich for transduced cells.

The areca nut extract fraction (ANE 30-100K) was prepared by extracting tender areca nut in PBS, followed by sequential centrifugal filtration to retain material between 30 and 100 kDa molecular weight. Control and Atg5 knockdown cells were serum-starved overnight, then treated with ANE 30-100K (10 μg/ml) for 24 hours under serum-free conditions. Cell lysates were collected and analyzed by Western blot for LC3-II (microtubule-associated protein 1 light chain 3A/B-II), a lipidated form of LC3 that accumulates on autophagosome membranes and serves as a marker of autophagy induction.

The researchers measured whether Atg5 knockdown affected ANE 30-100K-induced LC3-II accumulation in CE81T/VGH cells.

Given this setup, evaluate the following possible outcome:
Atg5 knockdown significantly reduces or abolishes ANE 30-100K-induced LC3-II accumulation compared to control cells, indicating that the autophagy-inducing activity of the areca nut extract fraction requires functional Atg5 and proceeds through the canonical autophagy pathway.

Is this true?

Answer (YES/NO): YES